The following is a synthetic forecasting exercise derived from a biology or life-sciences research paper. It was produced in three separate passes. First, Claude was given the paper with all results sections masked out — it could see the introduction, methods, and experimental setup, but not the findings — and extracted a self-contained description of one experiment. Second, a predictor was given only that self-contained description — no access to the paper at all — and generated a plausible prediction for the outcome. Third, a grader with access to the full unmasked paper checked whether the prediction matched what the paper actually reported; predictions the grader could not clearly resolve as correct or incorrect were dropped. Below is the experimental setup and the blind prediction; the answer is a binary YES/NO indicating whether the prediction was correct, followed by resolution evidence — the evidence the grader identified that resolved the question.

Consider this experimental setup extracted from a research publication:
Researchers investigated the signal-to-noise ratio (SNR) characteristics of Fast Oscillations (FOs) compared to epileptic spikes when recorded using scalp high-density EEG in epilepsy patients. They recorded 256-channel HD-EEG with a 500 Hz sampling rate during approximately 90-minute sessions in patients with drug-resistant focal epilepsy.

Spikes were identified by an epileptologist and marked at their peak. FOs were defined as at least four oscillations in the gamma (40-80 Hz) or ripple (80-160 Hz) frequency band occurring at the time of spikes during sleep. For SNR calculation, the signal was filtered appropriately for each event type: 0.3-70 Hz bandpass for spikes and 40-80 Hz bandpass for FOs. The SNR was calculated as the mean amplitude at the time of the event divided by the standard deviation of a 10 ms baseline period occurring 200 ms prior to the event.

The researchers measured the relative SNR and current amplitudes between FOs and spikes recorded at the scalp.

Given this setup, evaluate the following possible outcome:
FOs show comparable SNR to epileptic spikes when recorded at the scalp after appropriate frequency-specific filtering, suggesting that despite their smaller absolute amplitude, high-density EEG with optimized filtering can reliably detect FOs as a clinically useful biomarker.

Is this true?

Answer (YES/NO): NO